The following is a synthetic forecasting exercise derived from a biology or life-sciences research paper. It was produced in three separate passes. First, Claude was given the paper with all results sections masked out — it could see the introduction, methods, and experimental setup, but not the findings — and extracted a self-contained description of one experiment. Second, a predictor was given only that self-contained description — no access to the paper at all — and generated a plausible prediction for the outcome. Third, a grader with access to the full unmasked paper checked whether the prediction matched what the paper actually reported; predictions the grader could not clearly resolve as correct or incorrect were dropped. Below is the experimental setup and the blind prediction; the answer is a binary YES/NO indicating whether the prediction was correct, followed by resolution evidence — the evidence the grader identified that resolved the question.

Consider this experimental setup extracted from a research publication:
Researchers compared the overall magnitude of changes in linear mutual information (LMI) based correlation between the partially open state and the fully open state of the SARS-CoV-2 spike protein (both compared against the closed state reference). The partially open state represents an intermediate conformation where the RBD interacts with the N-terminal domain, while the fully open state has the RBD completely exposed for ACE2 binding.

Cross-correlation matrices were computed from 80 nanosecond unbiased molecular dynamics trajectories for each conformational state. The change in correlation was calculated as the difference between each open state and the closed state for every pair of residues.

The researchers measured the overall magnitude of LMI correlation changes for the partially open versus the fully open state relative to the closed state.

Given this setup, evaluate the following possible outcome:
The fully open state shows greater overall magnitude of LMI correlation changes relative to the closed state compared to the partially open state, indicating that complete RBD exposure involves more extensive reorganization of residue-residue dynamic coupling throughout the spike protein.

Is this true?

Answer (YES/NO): YES